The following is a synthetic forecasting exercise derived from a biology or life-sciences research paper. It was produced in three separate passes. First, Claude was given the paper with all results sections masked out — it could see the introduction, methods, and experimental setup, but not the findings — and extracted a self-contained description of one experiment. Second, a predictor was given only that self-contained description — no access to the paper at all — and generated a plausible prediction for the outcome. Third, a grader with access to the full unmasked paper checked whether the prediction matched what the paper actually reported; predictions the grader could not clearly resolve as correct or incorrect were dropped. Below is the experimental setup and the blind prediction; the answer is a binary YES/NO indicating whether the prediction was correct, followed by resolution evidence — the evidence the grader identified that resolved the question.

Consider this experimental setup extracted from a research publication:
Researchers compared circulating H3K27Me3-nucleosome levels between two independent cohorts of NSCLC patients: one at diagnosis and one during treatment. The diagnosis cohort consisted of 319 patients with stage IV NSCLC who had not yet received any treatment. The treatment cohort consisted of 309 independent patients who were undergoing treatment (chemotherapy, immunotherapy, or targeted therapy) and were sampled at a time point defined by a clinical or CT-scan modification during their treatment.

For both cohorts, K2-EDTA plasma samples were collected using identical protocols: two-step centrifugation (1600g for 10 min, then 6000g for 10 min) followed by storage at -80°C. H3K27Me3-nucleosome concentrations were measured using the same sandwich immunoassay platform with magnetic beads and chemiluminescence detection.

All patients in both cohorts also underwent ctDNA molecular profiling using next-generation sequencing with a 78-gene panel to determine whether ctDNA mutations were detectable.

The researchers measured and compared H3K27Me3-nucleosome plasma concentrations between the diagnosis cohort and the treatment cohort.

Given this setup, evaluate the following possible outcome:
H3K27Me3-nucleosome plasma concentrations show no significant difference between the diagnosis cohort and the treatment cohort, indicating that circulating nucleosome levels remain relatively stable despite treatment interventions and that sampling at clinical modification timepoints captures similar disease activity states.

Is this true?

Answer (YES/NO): NO